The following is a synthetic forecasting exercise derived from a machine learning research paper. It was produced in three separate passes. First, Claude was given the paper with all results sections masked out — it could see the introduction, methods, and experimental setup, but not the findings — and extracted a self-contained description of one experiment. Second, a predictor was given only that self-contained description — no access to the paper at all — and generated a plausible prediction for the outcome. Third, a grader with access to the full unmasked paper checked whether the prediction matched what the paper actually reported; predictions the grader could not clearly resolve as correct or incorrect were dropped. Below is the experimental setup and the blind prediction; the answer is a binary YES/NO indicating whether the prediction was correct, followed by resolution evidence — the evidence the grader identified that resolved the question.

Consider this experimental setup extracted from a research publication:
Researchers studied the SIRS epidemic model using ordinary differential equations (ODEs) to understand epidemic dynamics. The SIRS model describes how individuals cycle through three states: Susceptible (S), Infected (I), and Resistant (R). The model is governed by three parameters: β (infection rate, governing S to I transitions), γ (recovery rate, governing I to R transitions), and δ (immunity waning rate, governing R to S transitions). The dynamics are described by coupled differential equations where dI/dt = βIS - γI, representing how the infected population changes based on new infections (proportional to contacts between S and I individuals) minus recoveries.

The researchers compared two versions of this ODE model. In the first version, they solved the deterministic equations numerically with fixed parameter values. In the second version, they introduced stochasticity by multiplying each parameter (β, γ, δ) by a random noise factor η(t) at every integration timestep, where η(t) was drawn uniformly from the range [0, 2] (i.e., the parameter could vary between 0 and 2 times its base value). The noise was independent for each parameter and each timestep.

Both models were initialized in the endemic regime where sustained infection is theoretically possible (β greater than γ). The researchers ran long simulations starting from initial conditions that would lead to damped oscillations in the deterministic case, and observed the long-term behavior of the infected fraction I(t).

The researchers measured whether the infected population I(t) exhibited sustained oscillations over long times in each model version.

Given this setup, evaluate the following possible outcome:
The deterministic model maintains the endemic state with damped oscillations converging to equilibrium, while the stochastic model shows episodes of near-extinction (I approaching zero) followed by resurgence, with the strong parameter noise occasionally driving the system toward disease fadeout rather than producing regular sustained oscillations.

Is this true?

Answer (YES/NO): NO